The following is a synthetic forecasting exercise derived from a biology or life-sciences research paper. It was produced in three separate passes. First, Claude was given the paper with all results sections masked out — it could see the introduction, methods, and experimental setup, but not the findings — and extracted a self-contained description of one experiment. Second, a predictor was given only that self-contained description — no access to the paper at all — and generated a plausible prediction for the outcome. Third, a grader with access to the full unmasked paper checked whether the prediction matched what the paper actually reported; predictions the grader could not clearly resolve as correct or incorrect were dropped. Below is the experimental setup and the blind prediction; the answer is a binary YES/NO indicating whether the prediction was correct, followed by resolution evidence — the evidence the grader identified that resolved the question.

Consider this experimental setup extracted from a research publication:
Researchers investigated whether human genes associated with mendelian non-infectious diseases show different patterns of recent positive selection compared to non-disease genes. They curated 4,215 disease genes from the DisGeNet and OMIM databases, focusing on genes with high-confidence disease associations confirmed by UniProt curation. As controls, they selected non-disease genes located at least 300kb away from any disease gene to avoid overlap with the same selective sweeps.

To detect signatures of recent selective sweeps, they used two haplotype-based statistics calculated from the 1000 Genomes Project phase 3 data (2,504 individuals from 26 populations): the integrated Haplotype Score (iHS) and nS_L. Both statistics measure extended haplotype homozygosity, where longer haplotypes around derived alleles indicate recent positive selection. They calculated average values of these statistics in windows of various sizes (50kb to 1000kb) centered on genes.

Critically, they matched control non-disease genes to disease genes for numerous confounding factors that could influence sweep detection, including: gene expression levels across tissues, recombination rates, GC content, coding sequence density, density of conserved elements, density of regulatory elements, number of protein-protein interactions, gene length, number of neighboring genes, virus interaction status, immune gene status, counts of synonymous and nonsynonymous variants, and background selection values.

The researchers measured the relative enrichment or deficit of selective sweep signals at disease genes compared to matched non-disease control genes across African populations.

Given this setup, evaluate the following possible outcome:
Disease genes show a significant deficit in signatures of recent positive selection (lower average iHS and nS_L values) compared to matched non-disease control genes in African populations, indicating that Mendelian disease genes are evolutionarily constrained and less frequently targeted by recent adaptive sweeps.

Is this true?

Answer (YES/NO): YES